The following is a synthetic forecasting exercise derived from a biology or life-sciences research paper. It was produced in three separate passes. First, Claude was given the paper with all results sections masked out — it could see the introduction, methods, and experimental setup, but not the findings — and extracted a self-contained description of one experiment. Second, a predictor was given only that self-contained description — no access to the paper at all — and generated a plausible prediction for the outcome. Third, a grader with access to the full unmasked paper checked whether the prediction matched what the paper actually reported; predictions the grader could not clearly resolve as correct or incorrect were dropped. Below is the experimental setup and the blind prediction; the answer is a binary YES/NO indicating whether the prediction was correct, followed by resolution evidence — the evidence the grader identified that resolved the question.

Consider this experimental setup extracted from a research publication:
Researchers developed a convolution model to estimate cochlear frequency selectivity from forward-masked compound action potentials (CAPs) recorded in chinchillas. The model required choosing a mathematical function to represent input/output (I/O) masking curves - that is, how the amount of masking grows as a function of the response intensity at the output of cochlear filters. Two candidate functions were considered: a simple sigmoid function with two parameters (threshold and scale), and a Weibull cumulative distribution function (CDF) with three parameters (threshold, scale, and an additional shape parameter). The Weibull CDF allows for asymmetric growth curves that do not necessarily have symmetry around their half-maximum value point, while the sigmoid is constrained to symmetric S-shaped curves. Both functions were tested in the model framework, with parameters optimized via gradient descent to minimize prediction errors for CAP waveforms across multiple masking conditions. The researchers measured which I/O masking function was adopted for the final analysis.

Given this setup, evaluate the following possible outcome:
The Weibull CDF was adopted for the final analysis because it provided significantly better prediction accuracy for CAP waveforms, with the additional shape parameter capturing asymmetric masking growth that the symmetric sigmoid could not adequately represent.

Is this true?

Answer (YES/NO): NO